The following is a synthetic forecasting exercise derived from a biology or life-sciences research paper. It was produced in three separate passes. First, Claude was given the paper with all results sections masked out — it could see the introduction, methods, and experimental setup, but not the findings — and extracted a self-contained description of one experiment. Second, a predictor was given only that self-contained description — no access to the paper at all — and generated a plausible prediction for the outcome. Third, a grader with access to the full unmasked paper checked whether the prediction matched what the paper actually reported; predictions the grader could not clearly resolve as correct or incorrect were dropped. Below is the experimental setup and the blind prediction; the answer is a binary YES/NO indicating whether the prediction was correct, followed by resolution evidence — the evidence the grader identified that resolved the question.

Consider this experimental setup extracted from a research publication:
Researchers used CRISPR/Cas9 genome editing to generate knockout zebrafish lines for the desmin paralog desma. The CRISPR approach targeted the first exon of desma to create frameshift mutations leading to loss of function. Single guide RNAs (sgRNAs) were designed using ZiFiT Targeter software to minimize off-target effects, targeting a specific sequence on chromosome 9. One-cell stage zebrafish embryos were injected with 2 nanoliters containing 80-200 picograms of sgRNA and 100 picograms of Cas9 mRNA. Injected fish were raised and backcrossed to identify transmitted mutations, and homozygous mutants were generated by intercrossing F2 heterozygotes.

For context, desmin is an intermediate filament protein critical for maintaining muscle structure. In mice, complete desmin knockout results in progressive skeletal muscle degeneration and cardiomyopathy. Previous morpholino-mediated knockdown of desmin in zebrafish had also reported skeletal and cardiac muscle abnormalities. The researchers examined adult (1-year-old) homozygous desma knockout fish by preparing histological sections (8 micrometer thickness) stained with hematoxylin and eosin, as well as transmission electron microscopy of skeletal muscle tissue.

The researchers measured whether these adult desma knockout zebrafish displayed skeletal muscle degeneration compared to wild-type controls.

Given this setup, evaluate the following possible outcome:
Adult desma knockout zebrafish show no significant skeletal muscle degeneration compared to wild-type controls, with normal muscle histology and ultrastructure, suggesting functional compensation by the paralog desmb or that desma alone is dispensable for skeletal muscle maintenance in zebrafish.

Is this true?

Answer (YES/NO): YES